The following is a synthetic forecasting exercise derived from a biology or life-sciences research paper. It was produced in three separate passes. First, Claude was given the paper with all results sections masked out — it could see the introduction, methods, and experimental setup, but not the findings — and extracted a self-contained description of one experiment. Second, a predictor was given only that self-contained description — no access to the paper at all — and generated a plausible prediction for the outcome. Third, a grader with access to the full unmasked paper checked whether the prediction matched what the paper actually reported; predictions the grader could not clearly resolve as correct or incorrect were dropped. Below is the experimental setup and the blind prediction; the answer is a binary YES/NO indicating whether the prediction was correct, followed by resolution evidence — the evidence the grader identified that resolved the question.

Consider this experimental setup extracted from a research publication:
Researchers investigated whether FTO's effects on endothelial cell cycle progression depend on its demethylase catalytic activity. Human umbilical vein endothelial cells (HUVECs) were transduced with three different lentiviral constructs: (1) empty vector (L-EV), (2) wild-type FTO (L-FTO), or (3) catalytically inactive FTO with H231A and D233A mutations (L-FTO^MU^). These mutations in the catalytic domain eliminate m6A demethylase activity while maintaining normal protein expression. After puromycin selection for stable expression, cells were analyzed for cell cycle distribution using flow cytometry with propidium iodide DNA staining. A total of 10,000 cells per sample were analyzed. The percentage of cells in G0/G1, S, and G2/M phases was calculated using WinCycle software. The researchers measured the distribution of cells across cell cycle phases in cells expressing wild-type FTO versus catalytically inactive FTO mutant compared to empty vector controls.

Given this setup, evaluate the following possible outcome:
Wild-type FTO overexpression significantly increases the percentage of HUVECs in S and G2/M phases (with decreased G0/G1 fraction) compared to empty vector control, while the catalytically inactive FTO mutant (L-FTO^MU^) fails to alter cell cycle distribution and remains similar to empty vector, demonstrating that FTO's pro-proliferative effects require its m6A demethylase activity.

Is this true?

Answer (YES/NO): YES